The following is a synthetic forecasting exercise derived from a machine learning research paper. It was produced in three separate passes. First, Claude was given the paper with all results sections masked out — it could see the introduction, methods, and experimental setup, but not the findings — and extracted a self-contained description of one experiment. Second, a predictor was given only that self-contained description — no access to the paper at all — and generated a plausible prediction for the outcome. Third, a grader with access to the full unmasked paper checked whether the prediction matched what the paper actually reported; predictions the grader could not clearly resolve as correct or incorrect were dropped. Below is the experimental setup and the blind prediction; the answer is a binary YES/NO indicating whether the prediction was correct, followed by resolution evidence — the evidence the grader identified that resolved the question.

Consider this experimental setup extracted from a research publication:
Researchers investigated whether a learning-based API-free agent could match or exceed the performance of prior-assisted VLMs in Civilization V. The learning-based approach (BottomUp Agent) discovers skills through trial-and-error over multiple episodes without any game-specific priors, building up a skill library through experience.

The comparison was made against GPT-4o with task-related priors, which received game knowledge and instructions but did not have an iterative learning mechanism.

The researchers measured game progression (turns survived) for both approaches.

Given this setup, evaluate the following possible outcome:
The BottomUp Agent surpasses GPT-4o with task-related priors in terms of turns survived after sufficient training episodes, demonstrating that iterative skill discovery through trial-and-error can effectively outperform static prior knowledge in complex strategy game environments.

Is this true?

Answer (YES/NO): YES